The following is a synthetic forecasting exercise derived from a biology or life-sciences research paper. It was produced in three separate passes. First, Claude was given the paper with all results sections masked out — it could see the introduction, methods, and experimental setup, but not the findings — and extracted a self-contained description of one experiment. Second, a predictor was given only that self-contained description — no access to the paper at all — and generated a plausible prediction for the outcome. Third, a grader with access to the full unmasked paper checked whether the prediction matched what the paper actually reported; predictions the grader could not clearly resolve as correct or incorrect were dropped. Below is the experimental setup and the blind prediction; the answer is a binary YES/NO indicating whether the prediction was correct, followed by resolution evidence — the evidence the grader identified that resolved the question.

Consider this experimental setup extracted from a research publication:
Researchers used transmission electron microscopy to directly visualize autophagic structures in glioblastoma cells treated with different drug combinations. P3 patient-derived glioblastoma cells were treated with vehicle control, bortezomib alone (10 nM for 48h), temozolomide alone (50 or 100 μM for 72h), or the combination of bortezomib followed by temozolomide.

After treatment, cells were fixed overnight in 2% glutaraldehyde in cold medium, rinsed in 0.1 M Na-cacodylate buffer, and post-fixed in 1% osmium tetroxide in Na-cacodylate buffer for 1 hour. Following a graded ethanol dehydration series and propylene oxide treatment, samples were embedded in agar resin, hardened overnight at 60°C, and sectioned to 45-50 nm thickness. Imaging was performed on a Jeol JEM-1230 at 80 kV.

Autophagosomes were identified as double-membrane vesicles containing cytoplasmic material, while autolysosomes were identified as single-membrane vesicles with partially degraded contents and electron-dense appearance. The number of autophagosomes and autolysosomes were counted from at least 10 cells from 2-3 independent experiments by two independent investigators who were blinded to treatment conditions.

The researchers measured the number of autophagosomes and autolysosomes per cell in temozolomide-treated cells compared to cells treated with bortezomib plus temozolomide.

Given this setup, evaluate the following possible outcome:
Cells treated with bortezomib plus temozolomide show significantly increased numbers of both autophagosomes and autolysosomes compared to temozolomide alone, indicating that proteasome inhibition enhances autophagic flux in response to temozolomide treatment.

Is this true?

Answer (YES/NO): NO